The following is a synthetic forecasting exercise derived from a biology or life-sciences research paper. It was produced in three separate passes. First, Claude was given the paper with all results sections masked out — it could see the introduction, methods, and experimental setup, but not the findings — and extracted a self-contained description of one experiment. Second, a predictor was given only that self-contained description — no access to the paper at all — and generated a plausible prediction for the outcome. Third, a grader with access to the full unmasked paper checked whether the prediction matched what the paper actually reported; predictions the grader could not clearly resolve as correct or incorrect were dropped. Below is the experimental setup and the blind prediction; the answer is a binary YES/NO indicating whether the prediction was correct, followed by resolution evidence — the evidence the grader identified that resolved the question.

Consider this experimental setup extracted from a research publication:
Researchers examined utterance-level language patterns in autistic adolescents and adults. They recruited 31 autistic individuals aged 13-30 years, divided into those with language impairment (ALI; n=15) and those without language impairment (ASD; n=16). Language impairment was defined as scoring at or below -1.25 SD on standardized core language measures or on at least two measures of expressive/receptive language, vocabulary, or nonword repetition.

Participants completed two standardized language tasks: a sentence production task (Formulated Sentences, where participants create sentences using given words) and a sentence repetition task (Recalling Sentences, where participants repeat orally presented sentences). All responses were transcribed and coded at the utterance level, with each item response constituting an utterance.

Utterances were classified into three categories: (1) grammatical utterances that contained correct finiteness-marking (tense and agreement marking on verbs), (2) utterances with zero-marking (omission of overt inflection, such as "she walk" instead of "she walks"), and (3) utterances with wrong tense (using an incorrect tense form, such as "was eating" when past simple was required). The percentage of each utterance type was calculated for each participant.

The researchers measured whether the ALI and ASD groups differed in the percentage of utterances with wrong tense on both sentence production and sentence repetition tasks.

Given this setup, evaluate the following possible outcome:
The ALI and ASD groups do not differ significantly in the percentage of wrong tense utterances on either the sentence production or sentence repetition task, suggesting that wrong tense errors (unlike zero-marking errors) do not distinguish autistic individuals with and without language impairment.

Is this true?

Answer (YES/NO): NO